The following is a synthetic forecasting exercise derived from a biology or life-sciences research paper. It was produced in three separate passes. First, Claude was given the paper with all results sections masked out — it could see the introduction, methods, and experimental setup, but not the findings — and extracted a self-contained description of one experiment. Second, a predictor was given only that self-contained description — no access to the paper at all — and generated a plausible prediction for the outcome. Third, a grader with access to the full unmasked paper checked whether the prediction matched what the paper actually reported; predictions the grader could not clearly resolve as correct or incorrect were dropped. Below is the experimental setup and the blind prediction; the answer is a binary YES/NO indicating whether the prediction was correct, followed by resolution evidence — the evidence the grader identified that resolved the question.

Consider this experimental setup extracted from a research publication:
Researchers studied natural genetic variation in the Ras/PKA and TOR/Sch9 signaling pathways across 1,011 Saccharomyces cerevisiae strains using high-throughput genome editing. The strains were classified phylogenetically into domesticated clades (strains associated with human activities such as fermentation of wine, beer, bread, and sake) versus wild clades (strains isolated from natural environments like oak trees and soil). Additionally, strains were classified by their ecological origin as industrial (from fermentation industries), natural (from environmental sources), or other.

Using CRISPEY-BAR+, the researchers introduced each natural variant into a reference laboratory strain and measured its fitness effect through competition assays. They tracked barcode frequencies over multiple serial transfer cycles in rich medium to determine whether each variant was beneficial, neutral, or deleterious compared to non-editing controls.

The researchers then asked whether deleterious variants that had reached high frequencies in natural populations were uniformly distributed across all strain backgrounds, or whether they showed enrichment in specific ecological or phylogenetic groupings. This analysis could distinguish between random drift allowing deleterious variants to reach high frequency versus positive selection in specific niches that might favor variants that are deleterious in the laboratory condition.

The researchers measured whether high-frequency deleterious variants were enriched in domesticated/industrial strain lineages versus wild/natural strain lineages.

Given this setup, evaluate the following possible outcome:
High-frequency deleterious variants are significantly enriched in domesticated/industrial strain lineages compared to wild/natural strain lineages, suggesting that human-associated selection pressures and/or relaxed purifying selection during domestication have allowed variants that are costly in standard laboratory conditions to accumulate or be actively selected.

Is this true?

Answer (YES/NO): NO